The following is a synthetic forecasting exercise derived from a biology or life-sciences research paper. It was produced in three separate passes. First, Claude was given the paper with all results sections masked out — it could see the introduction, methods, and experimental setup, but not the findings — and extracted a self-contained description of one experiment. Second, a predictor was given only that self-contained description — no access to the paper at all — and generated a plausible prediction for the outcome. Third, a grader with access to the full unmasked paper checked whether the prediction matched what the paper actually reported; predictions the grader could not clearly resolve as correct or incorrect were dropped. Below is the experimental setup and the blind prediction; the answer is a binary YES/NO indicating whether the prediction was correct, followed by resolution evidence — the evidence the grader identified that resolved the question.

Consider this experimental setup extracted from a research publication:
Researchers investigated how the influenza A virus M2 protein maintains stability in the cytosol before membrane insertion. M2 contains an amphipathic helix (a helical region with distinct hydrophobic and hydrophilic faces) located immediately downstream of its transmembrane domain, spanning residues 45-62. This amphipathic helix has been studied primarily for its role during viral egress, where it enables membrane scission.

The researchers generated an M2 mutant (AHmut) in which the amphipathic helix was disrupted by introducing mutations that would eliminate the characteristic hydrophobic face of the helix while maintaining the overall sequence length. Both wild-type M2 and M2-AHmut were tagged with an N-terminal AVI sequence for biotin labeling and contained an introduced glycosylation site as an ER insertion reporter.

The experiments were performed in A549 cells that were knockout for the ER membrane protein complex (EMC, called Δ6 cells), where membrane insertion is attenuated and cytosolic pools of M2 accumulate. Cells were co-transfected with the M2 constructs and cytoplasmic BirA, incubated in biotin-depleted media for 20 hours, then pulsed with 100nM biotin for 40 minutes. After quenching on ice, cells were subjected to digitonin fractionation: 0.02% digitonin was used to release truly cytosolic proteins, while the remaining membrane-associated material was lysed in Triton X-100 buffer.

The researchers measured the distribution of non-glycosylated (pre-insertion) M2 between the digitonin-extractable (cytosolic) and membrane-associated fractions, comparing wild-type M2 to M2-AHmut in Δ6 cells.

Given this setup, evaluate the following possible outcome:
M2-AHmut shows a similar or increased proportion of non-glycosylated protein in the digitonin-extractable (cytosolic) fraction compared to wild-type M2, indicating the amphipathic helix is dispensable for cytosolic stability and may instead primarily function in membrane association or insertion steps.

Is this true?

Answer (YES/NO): NO